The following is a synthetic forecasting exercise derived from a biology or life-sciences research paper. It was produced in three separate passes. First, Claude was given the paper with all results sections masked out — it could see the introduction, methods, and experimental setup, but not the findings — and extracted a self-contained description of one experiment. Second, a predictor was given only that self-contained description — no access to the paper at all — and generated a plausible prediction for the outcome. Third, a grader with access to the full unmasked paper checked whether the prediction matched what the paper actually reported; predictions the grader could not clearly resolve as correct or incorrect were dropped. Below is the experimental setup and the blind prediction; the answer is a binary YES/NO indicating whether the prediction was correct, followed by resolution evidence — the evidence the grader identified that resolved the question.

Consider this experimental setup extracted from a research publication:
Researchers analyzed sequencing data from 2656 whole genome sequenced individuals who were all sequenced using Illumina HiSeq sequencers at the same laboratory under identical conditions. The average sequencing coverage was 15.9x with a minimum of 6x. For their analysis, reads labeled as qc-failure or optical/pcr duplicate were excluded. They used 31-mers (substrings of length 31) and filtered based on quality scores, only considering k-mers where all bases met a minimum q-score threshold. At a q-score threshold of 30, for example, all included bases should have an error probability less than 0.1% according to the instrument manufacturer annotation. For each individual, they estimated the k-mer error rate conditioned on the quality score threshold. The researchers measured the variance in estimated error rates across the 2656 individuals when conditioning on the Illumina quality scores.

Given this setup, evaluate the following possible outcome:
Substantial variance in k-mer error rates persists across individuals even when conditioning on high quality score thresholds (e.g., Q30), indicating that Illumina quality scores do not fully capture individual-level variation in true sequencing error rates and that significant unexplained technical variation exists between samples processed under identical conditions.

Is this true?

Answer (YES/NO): YES